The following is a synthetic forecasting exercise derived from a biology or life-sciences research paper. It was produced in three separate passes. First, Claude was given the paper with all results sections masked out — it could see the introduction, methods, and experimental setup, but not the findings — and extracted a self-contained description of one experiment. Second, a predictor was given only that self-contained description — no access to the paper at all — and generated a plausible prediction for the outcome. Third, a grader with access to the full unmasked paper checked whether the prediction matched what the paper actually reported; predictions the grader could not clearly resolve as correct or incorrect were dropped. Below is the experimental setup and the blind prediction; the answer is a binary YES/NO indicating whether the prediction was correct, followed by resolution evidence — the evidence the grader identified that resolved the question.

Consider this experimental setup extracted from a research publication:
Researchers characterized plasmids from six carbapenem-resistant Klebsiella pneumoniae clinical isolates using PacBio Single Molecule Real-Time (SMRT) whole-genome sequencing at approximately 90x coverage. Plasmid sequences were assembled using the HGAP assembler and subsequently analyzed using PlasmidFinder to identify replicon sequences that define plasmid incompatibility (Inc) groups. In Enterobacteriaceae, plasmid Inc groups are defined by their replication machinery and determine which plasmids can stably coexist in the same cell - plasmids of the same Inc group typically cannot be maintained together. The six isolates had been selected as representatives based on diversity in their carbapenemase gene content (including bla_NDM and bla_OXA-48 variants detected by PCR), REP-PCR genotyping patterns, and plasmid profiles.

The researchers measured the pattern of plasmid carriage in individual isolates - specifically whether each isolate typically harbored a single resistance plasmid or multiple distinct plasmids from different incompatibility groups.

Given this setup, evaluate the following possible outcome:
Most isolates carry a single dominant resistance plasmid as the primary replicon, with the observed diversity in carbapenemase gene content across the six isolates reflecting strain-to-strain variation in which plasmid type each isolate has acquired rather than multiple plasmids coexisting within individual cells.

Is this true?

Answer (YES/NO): NO